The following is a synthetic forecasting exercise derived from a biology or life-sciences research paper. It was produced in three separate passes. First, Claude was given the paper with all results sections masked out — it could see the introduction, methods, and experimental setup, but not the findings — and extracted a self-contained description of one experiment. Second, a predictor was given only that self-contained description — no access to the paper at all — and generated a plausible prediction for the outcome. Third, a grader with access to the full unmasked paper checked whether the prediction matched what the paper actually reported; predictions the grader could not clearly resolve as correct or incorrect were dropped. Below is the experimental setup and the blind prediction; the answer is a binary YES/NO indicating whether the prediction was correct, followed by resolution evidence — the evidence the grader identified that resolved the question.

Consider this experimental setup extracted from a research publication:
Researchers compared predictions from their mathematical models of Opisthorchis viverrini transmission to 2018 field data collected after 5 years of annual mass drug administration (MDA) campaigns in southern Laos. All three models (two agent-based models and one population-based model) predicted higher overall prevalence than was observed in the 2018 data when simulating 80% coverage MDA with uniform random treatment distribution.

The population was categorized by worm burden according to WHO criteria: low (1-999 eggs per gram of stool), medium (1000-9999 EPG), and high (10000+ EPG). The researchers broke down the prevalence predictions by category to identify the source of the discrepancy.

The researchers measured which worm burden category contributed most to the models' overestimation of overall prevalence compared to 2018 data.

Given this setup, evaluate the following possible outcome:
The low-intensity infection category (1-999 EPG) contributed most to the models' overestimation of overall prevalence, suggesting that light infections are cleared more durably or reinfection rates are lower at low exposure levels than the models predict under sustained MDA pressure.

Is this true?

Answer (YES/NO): YES